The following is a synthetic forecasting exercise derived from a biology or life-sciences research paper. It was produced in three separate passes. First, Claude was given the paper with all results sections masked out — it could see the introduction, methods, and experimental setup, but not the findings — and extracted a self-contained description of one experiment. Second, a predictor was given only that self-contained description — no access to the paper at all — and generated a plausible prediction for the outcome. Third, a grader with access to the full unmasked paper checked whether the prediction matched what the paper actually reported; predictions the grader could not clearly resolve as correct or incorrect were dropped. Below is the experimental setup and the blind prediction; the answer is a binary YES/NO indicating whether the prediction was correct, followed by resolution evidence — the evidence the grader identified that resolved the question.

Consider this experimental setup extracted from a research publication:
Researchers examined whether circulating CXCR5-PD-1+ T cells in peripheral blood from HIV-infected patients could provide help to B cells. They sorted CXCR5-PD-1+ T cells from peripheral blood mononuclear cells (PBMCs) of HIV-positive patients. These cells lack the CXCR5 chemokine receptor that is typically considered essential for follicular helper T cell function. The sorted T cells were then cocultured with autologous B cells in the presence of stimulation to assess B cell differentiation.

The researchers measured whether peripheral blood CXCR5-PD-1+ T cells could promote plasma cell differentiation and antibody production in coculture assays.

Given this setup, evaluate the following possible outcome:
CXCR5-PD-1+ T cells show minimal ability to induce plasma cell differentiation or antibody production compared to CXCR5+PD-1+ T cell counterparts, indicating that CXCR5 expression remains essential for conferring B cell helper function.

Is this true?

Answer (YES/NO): NO